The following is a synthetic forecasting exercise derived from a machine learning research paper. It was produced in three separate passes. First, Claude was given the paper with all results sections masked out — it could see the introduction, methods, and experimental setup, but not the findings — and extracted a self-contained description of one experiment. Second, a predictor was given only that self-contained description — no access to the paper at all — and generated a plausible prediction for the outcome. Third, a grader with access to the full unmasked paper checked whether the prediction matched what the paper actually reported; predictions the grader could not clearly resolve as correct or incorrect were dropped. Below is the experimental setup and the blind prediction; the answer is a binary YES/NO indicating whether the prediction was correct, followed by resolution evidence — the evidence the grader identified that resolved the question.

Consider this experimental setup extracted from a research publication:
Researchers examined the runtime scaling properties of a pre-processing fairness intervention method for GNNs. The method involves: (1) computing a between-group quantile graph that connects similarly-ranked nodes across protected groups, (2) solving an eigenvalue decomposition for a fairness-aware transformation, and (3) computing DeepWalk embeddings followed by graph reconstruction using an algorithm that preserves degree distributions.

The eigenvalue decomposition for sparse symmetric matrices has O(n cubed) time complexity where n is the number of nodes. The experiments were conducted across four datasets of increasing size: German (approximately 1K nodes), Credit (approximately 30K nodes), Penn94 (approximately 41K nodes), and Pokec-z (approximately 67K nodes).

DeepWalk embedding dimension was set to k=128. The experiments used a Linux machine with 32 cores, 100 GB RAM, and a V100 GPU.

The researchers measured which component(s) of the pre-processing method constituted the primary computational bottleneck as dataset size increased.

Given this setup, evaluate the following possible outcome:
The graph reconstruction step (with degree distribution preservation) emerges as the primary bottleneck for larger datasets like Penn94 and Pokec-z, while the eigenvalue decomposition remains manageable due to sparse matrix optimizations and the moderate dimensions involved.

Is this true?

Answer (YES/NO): NO